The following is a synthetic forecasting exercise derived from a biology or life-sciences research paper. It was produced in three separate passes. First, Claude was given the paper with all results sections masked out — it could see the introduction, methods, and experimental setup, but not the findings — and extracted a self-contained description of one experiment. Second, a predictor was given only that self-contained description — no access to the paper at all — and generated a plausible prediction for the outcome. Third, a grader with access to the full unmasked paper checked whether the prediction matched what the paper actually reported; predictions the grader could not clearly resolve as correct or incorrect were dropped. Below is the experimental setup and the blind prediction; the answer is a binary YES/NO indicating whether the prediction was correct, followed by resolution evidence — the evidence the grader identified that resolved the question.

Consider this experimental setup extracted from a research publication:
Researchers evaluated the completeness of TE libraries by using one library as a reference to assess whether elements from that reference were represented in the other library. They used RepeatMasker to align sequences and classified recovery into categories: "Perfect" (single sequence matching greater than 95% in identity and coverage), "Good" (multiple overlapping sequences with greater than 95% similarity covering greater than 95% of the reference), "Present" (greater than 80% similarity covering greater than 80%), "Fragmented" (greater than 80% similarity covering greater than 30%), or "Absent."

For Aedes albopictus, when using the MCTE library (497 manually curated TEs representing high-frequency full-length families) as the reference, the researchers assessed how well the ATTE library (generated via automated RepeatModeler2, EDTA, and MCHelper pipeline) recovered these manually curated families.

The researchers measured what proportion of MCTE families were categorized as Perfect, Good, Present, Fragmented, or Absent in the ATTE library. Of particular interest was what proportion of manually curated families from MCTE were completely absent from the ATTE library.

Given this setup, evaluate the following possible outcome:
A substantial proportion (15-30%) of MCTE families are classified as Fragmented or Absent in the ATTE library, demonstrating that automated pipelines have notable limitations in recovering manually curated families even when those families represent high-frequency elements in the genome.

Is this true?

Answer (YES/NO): NO